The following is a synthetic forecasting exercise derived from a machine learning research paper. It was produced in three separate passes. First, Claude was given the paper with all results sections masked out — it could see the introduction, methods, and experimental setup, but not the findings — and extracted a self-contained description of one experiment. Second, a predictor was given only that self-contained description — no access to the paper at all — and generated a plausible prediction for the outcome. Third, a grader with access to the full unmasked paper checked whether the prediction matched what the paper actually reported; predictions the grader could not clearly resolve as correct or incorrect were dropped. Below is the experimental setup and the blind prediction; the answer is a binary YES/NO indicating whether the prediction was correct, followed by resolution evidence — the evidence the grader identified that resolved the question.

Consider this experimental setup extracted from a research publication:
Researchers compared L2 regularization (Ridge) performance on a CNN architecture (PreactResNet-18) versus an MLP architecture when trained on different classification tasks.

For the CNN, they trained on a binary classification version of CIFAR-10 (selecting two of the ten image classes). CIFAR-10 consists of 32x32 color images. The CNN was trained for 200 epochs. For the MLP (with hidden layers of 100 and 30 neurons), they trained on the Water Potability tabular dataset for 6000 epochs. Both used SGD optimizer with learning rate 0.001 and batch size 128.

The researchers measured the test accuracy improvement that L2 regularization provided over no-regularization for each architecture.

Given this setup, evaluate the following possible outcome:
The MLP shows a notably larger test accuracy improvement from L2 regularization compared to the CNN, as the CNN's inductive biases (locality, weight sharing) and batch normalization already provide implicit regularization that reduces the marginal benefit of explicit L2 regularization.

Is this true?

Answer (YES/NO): NO